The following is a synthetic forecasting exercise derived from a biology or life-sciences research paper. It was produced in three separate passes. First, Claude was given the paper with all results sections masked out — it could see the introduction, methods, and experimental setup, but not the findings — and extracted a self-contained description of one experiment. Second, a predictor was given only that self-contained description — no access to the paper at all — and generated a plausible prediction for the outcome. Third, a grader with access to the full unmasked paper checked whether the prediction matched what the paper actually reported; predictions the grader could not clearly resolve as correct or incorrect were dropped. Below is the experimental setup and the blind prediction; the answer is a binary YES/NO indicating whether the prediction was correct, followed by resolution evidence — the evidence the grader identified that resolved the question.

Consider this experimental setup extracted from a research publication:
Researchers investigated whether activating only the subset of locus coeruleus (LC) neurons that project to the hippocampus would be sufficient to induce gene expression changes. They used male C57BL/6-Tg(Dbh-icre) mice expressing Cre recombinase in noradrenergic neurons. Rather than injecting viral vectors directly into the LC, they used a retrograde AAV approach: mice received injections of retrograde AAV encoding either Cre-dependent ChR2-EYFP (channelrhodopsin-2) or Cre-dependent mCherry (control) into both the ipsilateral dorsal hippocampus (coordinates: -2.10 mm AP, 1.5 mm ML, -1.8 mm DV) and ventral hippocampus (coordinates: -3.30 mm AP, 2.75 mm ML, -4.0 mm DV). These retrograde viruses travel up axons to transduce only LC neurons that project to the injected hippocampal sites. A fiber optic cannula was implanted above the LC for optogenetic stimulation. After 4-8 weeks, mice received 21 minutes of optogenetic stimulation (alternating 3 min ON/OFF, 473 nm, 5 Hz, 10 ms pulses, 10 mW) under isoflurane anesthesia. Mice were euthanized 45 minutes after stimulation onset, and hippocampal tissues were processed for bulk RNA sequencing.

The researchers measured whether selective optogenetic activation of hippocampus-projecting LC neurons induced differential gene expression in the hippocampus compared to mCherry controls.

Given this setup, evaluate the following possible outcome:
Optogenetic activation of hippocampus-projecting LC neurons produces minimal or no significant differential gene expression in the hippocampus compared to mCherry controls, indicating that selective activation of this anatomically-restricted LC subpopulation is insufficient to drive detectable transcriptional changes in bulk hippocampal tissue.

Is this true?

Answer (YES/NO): NO